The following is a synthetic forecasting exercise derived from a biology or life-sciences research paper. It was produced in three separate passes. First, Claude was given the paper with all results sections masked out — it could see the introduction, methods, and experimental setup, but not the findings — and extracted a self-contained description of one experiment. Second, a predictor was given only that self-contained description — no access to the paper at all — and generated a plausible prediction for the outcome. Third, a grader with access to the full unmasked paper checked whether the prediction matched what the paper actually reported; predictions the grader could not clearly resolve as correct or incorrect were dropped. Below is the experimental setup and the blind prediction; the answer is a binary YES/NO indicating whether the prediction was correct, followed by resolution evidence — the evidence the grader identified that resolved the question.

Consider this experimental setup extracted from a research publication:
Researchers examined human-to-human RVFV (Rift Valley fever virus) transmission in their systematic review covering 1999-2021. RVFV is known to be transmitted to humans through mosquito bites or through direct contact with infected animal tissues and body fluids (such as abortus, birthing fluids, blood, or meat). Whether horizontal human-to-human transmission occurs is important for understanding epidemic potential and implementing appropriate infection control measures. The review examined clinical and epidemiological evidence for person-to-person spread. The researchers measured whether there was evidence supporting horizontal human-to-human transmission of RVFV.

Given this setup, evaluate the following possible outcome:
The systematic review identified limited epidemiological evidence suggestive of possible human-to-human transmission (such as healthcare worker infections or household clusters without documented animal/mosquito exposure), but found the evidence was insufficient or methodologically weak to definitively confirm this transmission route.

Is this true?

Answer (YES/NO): NO